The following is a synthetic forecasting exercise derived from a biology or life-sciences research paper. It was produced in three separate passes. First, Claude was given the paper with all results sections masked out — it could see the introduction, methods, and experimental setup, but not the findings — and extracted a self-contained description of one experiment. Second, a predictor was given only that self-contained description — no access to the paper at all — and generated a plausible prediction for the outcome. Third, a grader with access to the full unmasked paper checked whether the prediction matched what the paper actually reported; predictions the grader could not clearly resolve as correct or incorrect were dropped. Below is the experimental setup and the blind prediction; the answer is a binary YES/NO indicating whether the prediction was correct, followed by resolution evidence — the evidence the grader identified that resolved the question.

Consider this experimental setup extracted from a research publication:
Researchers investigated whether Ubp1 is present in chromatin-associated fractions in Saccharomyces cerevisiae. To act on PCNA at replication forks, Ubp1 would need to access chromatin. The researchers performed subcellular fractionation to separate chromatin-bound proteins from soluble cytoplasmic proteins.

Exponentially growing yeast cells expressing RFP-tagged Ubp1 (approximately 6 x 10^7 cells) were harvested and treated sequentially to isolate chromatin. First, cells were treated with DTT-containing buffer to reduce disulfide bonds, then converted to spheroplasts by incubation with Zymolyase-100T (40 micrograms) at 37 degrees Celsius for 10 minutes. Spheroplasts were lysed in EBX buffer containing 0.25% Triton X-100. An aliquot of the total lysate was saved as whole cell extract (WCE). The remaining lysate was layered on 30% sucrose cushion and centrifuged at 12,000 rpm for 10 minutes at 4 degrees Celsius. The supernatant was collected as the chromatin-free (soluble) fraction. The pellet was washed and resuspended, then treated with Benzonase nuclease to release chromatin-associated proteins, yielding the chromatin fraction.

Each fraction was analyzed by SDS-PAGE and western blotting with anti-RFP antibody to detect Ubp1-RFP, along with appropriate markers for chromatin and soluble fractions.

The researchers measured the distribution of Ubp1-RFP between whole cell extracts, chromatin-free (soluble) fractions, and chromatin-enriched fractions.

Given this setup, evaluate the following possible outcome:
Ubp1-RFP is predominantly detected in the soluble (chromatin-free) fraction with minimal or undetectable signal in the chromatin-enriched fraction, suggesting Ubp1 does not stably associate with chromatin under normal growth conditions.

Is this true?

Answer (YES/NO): NO